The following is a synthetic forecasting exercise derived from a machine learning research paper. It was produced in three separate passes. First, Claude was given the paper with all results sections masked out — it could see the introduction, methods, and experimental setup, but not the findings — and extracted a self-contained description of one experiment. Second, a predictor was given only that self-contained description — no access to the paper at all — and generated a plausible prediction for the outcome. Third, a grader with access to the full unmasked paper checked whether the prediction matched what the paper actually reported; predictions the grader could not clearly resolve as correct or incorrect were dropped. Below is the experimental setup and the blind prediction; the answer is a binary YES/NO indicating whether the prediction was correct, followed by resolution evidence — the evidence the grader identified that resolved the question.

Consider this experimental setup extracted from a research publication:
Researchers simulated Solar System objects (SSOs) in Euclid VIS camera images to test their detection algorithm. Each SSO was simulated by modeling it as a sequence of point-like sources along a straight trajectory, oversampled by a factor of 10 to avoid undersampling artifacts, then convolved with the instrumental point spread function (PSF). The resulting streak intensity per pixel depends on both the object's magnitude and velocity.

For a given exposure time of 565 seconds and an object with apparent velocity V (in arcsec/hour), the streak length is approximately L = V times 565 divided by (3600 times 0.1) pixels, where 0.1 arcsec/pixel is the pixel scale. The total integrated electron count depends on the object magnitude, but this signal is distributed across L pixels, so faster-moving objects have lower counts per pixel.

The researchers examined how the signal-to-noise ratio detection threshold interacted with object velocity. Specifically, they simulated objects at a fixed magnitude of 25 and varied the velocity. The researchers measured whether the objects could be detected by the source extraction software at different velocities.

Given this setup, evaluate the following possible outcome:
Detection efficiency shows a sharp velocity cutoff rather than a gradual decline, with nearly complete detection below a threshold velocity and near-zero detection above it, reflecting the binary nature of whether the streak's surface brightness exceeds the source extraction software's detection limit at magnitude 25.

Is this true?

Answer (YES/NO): NO